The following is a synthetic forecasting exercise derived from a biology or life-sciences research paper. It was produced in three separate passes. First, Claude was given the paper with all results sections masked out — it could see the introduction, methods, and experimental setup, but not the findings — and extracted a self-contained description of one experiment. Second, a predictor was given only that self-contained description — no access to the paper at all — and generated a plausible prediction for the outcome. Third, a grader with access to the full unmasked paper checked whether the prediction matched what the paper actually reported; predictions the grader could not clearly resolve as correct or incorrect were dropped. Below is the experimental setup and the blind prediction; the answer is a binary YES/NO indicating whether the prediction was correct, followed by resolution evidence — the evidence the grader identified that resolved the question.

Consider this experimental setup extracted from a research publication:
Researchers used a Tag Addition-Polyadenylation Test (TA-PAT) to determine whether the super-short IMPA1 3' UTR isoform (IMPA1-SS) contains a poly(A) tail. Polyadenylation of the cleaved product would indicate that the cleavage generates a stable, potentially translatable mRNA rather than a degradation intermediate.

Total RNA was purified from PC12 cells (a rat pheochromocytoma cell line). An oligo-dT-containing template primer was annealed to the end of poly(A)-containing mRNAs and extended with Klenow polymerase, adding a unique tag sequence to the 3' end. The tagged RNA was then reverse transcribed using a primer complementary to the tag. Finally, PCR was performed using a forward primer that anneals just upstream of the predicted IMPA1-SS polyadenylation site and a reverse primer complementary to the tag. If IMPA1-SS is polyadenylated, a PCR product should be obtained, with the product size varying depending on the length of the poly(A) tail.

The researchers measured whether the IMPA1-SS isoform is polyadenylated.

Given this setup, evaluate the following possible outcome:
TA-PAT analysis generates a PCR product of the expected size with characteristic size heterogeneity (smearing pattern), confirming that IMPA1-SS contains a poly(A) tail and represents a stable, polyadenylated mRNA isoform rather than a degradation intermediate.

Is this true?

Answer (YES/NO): YES